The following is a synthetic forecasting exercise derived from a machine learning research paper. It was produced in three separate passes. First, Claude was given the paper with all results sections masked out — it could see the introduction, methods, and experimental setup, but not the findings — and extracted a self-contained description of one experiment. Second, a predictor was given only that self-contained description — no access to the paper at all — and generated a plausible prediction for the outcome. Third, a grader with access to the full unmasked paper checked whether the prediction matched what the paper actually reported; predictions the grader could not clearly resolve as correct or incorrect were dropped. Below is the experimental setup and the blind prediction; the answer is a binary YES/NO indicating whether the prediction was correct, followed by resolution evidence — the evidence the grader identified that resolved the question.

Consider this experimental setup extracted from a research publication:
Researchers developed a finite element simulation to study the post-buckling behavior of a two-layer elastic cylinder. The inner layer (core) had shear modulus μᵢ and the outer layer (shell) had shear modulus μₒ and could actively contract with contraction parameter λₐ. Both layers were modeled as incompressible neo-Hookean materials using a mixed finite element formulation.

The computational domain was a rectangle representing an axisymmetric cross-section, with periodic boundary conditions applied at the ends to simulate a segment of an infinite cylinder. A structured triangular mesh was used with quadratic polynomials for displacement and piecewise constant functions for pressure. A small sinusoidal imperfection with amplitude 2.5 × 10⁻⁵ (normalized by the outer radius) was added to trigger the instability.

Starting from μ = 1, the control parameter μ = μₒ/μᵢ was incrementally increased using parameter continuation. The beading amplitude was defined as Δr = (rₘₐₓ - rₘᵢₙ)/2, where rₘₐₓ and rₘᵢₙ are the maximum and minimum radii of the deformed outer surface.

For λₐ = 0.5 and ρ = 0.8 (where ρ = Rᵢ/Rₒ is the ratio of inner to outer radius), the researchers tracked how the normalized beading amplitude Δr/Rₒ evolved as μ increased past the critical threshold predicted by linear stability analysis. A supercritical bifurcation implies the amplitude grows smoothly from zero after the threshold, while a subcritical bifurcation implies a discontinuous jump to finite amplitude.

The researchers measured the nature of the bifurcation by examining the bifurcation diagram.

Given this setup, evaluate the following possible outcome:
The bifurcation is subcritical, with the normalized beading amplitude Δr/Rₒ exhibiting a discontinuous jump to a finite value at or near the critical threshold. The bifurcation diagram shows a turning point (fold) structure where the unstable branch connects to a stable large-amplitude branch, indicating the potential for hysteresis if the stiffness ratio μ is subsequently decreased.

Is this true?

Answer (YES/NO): NO